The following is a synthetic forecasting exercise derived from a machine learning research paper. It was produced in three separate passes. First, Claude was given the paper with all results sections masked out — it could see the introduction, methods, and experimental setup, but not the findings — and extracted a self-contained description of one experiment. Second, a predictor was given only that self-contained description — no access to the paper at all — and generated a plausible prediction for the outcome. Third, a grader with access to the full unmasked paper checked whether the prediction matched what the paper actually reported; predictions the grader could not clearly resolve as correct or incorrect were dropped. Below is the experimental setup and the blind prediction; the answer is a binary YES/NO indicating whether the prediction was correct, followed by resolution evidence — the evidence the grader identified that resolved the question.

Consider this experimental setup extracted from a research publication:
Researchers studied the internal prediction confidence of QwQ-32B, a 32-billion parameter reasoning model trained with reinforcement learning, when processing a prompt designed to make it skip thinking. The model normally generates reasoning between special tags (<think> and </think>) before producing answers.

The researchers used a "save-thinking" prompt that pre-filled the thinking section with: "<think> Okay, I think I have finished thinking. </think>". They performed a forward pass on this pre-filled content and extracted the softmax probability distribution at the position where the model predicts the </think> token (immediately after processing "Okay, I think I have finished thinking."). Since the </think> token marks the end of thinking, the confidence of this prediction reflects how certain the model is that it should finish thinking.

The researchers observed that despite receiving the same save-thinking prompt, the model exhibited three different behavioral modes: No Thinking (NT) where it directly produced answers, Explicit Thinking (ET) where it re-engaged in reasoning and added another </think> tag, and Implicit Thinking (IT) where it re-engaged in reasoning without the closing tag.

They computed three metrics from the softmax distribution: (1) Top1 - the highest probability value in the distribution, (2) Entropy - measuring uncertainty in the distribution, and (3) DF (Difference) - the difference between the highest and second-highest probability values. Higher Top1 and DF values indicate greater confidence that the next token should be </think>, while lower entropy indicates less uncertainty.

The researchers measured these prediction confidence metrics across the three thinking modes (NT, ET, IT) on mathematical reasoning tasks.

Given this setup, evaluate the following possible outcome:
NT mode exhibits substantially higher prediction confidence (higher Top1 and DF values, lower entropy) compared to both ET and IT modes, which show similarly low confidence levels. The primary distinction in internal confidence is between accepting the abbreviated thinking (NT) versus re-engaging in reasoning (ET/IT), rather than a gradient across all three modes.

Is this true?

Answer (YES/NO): YES